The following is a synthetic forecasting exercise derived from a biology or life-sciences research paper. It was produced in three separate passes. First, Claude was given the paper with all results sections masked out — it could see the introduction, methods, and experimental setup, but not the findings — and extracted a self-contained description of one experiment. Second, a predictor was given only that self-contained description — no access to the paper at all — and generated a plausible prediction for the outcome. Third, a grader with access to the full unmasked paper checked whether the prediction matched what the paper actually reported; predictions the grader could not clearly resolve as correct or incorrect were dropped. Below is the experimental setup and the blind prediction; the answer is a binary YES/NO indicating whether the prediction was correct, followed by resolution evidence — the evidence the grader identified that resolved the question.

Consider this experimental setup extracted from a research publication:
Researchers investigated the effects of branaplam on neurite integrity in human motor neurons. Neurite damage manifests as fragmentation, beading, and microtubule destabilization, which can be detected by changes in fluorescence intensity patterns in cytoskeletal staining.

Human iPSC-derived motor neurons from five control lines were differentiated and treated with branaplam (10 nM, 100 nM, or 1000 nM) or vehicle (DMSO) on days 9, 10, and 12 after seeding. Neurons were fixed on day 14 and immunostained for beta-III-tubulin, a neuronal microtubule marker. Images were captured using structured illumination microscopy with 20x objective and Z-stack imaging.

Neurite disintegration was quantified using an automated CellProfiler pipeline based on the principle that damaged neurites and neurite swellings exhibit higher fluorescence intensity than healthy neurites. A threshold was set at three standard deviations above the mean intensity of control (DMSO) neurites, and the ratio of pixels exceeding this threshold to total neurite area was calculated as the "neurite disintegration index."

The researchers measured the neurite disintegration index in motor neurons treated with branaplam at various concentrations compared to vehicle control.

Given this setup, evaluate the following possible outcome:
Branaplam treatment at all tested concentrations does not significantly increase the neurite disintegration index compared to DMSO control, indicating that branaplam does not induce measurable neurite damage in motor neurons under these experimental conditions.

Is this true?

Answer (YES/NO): NO